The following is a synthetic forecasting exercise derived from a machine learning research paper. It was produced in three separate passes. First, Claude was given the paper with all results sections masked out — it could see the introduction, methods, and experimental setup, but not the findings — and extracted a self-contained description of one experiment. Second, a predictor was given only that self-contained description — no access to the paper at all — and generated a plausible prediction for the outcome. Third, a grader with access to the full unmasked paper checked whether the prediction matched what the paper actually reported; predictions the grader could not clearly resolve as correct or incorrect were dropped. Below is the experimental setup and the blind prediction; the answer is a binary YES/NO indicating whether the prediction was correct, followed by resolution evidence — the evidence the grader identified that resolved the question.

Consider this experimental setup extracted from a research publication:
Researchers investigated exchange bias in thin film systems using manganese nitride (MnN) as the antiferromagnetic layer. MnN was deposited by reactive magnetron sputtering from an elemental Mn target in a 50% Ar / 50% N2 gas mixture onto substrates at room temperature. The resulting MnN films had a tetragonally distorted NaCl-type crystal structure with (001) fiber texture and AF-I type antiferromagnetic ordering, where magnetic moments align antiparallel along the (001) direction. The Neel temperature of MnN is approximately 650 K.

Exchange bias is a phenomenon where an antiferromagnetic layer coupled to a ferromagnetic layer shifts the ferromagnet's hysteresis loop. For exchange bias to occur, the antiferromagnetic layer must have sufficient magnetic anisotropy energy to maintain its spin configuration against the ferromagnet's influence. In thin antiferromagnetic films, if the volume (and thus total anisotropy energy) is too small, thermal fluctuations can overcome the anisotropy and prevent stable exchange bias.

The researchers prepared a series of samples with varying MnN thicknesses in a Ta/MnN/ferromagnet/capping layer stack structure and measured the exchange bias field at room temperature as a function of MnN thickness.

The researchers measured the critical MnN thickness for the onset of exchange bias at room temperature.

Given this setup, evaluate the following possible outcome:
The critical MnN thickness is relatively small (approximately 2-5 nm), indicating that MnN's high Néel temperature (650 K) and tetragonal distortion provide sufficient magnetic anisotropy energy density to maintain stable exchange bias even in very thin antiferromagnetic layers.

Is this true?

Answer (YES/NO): NO